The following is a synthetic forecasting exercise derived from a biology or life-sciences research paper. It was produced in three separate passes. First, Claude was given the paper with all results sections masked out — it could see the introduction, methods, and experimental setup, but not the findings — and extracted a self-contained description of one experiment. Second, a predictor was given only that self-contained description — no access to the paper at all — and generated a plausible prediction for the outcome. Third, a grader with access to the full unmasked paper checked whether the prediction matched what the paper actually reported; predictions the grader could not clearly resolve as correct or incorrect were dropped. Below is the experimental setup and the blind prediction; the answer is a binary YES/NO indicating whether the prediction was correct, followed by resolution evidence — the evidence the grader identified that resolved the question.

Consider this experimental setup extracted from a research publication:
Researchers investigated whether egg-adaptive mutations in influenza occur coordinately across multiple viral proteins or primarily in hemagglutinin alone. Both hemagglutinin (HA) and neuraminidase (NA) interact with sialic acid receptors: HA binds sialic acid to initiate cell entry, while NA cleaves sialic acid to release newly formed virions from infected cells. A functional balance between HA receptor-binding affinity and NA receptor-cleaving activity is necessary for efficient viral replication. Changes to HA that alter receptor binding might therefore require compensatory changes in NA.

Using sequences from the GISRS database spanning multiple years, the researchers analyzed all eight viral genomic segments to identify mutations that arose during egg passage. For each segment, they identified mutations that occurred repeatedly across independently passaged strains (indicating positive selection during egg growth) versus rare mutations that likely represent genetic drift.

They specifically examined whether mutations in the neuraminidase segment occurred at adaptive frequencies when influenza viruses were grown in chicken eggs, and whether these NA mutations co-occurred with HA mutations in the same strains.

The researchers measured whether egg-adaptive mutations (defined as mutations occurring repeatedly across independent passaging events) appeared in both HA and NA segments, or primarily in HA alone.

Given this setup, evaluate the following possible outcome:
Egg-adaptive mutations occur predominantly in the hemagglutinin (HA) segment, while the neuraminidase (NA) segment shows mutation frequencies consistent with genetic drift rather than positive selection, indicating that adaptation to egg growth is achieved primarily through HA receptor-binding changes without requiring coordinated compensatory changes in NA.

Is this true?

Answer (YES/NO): YES